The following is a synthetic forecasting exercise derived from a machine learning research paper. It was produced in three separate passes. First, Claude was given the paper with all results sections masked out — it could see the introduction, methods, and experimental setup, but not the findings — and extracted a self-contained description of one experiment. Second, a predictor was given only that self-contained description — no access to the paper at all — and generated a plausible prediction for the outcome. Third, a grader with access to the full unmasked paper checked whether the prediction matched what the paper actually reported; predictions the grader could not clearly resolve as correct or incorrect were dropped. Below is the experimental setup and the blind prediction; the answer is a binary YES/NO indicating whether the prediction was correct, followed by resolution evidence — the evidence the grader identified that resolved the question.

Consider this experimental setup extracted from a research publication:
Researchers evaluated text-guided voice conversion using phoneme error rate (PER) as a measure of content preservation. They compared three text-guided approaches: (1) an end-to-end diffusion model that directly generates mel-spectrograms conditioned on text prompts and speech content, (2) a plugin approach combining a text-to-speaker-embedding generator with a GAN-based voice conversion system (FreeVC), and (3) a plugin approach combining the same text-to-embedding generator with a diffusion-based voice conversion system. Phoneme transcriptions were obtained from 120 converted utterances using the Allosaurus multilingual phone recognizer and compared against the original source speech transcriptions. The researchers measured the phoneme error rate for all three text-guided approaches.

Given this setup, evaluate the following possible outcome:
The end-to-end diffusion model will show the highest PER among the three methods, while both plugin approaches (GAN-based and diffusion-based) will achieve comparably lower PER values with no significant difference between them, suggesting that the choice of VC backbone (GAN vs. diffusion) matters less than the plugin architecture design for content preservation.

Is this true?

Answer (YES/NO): NO